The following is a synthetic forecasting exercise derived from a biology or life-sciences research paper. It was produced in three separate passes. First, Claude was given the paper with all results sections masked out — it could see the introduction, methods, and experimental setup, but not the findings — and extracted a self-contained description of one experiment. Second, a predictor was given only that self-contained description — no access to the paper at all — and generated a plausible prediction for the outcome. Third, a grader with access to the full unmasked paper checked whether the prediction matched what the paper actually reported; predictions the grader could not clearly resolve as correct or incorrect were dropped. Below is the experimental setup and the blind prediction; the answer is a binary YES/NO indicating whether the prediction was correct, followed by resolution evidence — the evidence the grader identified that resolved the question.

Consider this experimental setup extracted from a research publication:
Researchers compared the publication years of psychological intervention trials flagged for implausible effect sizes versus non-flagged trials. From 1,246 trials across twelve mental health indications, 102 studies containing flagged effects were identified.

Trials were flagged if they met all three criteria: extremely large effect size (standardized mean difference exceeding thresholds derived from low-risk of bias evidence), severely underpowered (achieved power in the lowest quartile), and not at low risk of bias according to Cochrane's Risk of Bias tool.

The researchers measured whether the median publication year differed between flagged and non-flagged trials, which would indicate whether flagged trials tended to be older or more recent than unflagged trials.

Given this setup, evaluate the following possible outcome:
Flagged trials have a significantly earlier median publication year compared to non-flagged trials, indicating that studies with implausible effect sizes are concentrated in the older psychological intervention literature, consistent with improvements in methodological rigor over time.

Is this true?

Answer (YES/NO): NO